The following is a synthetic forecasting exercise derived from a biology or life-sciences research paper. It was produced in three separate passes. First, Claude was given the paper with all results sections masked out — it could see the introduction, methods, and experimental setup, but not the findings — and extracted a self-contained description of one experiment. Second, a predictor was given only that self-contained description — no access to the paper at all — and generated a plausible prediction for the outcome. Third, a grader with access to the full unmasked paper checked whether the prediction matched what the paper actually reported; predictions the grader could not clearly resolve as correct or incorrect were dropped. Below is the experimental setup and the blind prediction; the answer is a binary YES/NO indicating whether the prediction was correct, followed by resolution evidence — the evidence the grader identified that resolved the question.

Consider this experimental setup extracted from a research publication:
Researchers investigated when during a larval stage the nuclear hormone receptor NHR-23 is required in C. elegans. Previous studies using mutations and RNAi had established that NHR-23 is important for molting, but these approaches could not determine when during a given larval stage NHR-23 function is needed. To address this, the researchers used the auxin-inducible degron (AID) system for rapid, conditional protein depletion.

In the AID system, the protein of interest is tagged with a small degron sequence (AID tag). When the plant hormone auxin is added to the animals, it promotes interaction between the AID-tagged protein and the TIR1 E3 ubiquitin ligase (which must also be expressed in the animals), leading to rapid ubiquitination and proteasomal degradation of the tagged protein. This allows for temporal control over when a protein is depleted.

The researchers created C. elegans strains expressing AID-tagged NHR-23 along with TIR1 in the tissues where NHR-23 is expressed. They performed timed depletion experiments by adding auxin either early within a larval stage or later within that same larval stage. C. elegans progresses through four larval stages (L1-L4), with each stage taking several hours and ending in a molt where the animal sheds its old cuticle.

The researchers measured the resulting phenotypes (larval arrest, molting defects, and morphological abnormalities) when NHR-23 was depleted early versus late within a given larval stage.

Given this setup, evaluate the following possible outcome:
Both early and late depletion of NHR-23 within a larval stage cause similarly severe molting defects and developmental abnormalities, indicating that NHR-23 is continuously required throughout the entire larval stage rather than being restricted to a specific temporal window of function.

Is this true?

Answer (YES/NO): NO